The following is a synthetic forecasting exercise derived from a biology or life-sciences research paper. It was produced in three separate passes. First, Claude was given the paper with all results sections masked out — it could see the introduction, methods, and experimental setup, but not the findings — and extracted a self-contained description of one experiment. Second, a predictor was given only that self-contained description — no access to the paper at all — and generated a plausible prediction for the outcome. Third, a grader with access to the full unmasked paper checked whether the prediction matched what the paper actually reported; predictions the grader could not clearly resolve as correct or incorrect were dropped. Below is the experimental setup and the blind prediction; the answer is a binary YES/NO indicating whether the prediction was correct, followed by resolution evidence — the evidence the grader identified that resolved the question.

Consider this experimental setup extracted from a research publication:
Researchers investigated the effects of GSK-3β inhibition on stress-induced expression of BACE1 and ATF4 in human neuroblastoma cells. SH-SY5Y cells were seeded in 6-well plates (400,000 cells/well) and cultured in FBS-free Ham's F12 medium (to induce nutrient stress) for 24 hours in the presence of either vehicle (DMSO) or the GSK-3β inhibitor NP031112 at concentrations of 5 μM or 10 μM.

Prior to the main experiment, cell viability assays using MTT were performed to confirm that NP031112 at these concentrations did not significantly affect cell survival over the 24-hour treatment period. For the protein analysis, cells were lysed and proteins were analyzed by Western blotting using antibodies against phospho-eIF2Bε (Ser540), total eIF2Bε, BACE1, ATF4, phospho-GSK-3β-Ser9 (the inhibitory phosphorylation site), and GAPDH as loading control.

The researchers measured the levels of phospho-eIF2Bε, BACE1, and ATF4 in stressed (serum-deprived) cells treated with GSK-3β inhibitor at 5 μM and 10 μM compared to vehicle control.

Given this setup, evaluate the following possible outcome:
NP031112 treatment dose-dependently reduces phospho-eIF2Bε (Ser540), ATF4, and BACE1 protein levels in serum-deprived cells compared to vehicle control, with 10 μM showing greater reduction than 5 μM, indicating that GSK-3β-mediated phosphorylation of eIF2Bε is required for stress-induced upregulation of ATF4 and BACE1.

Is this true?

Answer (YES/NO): NO